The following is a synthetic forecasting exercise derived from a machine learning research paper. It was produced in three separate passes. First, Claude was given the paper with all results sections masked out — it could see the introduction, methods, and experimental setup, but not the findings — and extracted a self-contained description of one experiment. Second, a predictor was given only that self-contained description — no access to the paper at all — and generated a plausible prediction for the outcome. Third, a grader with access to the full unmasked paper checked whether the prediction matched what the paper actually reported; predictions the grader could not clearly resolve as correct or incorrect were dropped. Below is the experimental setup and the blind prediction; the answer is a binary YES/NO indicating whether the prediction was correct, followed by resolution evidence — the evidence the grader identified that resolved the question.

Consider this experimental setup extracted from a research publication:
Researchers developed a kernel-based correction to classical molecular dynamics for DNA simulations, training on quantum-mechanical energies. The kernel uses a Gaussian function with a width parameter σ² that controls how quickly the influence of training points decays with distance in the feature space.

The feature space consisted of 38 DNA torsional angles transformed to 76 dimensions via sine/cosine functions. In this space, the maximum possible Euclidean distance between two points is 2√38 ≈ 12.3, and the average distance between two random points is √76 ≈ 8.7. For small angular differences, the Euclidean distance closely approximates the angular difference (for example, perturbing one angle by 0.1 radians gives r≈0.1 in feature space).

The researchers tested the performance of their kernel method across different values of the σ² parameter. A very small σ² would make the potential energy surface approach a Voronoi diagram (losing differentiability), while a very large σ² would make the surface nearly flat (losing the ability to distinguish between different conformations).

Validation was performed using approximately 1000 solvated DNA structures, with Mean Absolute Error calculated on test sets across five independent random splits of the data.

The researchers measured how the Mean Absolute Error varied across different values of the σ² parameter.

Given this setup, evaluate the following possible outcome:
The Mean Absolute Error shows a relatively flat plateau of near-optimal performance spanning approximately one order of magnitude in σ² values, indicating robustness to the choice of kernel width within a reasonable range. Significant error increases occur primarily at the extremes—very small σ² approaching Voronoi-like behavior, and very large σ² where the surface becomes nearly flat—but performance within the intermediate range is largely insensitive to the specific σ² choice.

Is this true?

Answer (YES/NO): NO